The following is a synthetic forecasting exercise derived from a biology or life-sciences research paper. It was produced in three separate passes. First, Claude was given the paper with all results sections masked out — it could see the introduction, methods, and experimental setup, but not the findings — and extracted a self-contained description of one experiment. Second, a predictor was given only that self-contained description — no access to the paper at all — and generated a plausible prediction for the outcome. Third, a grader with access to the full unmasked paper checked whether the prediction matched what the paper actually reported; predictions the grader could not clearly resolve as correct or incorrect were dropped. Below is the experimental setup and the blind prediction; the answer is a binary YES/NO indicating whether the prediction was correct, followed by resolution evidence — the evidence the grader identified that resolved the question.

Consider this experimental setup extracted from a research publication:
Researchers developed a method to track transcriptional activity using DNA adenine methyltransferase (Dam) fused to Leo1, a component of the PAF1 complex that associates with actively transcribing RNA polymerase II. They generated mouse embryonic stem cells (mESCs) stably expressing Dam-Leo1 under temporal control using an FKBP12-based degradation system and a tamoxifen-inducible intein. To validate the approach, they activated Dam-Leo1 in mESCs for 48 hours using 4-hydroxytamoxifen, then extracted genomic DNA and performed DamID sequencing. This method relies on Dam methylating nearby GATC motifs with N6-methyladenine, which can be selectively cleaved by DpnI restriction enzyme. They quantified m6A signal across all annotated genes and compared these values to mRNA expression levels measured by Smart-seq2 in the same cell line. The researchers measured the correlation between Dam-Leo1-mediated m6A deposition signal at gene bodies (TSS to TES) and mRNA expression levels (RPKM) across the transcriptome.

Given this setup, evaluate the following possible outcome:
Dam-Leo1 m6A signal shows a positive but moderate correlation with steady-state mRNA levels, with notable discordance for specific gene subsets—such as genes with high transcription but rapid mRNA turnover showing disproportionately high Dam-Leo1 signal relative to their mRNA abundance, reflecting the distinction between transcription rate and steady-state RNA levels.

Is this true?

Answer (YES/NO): NO